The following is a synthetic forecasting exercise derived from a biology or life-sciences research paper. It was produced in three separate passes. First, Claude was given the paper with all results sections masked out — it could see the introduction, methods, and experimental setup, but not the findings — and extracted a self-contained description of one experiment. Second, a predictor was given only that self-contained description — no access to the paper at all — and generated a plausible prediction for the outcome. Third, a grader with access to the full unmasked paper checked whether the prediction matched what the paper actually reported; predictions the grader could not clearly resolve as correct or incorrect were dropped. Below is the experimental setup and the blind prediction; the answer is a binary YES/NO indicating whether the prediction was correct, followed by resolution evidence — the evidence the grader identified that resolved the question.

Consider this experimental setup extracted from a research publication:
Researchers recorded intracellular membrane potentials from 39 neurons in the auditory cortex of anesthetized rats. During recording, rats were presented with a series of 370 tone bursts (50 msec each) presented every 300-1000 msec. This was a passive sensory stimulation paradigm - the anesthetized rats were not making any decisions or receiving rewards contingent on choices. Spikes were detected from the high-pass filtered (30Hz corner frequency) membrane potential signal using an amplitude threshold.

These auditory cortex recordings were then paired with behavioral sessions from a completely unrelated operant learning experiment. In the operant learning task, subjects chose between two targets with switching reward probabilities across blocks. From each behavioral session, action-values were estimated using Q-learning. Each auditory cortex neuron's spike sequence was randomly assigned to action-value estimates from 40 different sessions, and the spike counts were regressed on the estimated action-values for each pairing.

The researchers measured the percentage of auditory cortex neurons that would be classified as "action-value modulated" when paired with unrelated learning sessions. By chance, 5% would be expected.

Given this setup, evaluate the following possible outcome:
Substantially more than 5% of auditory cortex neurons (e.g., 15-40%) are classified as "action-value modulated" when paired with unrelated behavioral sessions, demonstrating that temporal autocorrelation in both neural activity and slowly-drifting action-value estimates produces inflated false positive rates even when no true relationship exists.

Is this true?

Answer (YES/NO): YES